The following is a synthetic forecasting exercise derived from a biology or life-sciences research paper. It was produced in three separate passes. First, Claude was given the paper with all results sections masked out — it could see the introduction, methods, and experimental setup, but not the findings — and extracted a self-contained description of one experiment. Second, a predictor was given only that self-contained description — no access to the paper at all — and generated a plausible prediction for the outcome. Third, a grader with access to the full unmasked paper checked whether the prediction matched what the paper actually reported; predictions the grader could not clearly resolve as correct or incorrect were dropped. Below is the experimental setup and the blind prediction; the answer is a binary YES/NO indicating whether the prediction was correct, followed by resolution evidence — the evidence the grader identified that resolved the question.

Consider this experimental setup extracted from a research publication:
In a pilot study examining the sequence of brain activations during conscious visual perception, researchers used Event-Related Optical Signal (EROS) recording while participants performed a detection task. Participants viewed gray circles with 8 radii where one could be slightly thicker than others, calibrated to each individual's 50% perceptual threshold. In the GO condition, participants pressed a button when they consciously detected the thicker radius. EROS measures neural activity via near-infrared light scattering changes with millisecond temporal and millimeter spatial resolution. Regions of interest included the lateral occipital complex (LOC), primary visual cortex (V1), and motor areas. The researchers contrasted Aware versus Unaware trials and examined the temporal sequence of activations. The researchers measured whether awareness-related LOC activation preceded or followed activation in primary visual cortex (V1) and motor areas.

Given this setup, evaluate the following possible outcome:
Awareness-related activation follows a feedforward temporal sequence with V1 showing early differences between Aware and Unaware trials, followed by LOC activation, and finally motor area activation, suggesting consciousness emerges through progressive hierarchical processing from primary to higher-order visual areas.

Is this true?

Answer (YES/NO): NO